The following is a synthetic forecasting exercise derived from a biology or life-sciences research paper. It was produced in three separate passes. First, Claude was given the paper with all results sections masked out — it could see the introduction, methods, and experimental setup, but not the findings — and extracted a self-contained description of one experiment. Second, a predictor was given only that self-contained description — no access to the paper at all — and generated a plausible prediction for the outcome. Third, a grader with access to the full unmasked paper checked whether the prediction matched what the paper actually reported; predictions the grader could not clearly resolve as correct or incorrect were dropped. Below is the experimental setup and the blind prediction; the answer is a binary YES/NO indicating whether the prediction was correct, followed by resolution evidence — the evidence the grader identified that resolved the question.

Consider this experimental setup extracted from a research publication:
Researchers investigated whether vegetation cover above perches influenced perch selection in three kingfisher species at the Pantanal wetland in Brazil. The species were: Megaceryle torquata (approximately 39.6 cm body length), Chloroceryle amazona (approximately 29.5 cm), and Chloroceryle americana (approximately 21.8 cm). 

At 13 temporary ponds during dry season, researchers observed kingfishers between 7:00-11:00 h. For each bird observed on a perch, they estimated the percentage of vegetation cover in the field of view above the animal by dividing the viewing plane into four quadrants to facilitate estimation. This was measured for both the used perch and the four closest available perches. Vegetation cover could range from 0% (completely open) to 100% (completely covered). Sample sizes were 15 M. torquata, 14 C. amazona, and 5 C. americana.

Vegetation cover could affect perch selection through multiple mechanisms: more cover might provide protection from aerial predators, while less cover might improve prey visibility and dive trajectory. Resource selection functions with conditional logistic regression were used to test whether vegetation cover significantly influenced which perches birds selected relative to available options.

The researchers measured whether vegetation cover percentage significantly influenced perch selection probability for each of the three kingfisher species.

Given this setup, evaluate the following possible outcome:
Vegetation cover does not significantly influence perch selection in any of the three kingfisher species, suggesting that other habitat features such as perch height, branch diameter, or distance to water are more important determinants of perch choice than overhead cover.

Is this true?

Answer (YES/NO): NO